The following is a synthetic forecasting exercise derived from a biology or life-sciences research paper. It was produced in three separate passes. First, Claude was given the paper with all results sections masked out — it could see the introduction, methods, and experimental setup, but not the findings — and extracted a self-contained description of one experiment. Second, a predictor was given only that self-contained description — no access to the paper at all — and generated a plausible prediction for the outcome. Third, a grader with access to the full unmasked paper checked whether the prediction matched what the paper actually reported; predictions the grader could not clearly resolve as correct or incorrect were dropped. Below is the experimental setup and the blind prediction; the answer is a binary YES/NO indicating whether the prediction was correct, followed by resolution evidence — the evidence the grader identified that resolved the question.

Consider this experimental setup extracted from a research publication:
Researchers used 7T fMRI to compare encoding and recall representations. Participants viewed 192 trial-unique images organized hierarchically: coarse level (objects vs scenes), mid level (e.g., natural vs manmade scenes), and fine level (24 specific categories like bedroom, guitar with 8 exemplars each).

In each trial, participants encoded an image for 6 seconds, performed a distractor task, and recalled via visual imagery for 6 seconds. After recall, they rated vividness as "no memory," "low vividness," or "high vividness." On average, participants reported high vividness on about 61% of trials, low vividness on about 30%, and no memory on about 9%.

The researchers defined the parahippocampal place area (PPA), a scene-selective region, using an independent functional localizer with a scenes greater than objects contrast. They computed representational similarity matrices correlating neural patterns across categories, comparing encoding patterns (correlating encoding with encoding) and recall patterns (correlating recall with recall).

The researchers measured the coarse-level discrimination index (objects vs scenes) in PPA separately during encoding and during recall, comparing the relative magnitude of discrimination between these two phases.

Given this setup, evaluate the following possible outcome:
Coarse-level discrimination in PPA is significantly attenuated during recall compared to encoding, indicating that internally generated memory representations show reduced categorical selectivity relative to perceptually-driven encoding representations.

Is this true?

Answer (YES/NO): YES